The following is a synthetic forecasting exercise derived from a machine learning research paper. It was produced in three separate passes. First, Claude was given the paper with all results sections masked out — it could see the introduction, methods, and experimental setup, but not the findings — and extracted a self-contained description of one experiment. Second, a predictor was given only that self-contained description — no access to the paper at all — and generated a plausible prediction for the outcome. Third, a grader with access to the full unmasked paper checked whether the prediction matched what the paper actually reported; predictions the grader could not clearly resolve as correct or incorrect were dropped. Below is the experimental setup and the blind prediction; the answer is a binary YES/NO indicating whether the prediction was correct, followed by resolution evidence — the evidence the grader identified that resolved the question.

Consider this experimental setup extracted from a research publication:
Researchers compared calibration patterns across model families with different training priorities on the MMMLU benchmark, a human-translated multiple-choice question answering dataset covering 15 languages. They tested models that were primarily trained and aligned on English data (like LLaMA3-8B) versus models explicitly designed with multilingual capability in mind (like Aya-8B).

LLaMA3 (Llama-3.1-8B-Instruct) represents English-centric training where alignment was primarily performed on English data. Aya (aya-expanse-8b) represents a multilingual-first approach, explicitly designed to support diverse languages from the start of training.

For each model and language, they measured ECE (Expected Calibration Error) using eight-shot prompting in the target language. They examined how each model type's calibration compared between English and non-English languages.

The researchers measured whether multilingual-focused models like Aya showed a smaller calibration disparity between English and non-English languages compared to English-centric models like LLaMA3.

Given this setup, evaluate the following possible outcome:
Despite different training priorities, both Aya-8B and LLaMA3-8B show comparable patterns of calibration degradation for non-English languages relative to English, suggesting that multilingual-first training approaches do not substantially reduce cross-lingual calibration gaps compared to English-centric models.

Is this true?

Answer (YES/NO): NO